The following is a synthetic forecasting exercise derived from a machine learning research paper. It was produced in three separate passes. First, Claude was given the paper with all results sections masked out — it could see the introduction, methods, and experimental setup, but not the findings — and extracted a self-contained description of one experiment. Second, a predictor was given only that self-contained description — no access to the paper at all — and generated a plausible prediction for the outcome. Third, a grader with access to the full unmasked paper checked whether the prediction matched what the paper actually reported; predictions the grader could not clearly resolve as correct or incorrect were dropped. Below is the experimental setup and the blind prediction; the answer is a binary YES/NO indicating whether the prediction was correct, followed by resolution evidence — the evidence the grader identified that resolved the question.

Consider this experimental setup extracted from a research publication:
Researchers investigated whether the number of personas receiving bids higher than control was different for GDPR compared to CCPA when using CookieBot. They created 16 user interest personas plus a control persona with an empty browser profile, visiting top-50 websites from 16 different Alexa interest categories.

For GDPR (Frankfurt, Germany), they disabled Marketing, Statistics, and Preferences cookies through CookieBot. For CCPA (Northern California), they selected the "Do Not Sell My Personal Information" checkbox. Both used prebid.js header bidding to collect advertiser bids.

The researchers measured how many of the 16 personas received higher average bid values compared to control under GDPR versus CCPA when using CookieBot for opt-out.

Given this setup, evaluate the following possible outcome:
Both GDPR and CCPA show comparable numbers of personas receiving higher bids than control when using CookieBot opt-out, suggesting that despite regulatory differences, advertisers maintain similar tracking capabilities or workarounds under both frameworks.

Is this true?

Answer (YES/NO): NO